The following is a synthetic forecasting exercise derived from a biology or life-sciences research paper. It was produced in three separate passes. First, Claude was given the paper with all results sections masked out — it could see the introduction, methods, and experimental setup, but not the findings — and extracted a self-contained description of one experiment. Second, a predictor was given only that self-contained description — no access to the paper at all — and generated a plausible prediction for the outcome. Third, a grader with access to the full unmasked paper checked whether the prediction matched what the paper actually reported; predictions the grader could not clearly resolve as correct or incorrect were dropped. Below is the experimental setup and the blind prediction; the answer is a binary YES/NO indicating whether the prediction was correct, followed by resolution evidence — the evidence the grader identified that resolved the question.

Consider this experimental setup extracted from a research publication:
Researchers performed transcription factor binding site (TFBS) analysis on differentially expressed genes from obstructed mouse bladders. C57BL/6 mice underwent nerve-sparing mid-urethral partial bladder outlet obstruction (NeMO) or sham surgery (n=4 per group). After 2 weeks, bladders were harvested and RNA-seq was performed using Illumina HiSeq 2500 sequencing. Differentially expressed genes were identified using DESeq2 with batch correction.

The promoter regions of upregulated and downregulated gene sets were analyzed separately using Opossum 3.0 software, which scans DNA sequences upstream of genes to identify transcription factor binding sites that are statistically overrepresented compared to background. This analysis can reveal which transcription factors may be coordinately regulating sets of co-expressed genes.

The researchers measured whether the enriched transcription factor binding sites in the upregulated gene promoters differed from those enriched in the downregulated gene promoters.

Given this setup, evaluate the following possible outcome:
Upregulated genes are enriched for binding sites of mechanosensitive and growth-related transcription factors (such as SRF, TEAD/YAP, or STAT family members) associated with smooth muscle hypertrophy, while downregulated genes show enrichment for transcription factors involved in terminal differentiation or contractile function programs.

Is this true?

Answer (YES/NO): NO